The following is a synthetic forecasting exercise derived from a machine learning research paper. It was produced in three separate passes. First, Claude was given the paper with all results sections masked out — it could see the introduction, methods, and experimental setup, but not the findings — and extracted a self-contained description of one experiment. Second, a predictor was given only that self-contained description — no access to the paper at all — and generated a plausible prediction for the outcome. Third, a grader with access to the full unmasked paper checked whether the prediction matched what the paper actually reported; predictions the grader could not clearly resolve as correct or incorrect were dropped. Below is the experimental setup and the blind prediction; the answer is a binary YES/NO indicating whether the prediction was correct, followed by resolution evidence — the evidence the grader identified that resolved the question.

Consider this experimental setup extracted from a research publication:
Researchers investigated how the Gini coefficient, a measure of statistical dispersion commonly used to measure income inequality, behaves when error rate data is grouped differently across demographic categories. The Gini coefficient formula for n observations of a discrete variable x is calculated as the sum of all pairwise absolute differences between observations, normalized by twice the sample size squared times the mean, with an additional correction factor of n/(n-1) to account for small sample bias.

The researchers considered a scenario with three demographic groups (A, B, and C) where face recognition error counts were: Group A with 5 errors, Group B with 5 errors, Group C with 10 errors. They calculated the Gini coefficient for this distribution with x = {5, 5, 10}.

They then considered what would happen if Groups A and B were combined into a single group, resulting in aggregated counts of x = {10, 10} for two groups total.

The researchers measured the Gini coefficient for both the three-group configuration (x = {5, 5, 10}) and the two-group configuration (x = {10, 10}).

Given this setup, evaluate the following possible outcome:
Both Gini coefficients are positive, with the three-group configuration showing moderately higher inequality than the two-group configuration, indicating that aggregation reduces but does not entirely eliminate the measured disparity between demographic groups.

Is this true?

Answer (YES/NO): NO